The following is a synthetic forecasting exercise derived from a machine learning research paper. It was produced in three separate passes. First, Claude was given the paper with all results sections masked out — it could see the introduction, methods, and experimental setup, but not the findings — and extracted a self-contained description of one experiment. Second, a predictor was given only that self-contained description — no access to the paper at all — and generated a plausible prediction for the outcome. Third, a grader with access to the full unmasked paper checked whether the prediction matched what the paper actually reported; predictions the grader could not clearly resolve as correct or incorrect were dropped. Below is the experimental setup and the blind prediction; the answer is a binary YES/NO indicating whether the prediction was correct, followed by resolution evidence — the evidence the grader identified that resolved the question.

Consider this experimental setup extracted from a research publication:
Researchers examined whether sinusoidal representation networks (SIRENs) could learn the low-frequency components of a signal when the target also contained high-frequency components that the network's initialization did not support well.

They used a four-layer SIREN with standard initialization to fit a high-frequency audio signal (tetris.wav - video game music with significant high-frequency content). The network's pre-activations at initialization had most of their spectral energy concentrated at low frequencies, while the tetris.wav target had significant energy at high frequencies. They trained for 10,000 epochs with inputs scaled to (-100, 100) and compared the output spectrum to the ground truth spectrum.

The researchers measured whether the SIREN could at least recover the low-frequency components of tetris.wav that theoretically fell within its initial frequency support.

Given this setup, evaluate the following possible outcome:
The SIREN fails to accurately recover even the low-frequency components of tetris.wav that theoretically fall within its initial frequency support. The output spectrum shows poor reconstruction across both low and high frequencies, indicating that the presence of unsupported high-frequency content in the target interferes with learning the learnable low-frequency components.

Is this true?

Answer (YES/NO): YES